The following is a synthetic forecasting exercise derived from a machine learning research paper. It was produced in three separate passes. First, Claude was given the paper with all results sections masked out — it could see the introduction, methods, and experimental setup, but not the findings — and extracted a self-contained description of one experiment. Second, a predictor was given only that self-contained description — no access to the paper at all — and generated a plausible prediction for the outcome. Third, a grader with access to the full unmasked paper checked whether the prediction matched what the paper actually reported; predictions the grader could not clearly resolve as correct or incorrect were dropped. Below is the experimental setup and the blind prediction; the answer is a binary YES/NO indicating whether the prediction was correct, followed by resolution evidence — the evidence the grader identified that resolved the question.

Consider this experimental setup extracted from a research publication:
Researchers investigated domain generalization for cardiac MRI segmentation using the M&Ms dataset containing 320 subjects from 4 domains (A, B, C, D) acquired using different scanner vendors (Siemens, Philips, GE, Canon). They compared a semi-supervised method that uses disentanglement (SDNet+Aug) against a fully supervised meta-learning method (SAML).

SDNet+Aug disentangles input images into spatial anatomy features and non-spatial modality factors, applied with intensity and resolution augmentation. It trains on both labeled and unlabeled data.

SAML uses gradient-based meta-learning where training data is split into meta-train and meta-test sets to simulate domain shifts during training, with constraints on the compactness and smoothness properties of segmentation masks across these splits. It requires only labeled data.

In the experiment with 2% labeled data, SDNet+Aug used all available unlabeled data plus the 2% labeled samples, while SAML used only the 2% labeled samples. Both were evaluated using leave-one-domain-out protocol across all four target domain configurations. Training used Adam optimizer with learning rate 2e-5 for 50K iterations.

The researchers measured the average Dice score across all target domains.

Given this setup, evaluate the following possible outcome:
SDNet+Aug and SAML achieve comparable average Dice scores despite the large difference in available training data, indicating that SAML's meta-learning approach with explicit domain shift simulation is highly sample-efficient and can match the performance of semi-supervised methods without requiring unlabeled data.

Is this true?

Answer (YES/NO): NO